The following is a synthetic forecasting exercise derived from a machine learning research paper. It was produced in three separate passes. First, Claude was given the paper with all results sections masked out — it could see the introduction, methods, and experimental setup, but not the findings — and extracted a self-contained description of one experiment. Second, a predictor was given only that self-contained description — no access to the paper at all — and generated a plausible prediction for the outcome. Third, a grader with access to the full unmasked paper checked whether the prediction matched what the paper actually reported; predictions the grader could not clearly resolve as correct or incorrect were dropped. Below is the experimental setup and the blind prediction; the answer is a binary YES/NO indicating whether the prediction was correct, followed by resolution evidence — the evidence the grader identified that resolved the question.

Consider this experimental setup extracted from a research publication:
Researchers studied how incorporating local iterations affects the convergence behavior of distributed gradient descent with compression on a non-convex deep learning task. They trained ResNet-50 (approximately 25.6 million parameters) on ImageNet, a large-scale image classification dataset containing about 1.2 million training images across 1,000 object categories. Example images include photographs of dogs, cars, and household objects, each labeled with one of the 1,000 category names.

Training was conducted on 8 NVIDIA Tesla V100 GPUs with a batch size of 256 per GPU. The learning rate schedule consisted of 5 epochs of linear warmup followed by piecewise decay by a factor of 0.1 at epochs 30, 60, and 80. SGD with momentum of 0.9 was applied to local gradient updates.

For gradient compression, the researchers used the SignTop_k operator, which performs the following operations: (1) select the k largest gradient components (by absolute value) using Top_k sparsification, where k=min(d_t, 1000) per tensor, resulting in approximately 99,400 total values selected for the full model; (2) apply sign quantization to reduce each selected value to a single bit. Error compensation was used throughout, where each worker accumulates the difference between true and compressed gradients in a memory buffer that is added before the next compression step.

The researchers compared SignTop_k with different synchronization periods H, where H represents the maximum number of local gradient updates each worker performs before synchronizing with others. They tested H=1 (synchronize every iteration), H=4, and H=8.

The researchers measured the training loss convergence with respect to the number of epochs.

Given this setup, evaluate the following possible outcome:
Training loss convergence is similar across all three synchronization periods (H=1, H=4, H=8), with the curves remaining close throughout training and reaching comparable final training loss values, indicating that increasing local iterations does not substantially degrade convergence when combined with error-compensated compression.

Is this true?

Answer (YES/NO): YES